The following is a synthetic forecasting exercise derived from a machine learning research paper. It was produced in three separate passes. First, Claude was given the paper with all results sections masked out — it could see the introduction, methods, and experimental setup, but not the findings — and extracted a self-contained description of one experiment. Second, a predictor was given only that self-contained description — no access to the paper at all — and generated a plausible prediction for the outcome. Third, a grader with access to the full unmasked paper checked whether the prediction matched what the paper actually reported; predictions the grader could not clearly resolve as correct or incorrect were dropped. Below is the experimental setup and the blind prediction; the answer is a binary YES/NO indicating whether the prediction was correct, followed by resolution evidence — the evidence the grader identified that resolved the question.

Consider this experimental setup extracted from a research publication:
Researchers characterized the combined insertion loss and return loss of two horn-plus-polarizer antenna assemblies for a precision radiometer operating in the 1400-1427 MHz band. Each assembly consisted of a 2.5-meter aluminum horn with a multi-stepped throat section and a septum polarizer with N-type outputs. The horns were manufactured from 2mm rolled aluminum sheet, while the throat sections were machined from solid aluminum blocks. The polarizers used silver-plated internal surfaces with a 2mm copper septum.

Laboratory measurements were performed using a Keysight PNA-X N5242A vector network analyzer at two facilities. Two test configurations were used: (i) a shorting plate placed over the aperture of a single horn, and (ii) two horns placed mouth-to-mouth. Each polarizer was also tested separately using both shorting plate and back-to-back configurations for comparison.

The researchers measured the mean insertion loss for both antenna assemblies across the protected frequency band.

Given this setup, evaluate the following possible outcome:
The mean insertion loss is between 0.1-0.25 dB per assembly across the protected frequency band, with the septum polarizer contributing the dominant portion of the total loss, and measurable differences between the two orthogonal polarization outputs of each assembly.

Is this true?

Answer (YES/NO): NO